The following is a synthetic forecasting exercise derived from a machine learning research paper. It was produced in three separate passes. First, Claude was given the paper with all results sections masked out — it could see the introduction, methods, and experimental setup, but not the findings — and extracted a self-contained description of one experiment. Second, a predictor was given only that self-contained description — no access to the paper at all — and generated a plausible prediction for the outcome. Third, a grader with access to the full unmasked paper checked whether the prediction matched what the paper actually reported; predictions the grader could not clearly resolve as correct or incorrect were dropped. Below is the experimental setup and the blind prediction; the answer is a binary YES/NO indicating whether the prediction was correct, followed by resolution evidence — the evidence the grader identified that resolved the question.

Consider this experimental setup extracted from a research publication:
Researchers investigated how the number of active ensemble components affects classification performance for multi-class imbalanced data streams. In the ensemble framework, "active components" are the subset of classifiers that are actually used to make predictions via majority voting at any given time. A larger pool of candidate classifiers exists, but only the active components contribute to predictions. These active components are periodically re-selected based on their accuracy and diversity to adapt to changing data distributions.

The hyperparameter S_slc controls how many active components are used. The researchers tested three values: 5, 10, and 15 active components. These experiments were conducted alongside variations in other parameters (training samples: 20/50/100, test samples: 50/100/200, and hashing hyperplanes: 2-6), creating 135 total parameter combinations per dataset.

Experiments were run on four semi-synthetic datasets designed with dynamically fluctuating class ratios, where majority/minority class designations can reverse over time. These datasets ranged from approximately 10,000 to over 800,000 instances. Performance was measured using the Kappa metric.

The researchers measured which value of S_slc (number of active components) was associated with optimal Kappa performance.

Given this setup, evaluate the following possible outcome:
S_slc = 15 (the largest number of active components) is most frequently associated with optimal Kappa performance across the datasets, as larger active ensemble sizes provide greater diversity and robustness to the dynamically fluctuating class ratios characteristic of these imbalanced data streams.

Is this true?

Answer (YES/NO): NO